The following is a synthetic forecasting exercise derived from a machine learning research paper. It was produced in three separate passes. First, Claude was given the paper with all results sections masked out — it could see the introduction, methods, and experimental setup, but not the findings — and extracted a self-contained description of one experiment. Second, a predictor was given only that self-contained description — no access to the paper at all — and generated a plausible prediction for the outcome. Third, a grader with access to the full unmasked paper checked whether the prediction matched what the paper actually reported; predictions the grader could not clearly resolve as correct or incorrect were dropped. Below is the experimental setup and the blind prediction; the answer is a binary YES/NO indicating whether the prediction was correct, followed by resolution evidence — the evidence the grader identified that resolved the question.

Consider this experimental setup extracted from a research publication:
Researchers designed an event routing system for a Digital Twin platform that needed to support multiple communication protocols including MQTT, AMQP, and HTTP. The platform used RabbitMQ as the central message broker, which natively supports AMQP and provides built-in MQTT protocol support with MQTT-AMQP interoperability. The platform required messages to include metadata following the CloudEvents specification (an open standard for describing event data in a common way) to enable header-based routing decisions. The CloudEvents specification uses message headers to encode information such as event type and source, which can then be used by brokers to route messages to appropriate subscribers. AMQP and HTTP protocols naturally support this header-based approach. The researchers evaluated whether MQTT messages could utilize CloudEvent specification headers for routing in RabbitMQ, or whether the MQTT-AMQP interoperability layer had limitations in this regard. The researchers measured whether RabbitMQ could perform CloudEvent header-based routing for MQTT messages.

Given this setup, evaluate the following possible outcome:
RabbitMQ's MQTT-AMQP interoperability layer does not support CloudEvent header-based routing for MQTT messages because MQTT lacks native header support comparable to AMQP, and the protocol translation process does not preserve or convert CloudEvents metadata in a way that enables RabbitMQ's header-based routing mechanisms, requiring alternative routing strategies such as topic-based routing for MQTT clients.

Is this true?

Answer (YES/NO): YES